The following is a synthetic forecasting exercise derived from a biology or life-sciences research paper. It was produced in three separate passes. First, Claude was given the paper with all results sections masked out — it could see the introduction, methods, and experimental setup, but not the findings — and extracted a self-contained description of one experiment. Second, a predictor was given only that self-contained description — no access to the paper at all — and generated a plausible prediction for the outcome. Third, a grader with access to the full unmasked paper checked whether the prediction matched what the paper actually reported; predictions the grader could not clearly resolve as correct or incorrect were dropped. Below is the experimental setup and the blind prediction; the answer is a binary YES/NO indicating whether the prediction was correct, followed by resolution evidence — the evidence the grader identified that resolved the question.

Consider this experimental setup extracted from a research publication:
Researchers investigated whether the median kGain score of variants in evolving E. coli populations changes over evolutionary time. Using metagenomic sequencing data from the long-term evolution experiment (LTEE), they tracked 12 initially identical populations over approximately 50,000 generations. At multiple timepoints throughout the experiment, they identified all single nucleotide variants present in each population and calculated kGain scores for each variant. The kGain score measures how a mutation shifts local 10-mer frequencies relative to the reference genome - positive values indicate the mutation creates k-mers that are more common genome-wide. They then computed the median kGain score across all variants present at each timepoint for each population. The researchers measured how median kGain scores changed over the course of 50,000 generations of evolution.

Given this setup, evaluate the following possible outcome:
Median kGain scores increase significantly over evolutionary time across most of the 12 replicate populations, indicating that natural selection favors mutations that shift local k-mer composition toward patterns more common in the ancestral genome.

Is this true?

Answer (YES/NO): YES